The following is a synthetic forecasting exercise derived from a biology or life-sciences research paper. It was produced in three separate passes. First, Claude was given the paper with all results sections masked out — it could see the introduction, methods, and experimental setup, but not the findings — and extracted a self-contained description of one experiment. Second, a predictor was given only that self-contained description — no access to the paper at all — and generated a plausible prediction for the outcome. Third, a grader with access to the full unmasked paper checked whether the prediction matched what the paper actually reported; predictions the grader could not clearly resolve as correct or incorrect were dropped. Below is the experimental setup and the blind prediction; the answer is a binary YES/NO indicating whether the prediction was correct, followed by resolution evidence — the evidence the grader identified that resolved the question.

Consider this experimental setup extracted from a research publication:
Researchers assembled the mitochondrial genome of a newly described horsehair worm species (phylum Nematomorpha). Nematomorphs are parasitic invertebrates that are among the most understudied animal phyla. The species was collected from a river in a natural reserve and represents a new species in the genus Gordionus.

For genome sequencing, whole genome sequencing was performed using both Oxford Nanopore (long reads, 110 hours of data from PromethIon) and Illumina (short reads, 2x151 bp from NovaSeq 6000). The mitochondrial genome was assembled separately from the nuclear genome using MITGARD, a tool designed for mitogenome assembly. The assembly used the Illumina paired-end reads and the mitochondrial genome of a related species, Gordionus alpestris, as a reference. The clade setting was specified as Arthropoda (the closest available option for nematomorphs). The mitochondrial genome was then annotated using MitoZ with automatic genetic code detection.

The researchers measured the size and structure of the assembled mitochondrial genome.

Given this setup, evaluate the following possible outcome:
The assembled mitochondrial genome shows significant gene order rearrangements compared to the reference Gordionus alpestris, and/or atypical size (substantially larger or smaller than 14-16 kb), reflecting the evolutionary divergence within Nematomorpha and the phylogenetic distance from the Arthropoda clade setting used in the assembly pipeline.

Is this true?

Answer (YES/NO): NO